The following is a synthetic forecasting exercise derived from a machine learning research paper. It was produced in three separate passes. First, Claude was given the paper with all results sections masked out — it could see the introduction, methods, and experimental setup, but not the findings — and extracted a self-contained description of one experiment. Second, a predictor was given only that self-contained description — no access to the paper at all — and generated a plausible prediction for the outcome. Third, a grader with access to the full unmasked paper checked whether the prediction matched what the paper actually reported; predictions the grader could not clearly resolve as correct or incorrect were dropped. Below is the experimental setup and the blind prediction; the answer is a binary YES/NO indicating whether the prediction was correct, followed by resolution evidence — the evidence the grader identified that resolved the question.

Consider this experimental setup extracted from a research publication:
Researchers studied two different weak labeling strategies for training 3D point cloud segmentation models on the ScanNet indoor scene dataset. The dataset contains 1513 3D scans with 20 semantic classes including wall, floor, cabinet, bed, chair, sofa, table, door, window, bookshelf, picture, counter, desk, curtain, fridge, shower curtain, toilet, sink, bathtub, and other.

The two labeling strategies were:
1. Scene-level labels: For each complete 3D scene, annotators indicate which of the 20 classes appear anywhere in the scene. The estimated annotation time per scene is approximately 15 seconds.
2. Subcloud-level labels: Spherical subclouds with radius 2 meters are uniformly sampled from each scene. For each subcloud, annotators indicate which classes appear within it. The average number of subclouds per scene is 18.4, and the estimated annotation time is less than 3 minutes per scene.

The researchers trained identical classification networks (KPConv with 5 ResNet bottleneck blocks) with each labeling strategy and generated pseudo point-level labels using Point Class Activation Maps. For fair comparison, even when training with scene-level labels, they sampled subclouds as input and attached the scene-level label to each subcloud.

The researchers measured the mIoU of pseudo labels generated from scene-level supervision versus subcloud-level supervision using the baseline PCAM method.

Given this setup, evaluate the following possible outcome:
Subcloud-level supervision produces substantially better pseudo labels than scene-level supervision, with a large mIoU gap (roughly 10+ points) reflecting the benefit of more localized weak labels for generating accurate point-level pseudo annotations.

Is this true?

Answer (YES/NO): YES